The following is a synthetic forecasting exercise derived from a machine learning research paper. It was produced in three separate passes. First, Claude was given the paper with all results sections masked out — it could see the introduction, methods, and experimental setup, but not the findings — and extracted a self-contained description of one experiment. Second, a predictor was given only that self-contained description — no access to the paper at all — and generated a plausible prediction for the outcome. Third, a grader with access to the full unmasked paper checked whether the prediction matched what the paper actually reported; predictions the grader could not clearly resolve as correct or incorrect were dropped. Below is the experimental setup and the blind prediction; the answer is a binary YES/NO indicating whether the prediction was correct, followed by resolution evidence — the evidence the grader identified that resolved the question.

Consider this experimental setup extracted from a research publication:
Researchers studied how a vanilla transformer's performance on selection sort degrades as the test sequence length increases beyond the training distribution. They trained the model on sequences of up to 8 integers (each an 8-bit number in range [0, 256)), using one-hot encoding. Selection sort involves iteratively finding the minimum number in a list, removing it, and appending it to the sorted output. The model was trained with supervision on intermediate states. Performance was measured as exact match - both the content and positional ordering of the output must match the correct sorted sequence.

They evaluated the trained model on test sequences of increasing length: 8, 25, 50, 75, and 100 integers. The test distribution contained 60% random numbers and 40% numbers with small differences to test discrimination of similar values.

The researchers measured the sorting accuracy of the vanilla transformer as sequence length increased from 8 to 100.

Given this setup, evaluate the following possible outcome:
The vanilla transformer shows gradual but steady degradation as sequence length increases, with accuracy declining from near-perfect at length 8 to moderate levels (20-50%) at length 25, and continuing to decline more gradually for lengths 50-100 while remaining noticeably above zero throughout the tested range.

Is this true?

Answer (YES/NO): NO